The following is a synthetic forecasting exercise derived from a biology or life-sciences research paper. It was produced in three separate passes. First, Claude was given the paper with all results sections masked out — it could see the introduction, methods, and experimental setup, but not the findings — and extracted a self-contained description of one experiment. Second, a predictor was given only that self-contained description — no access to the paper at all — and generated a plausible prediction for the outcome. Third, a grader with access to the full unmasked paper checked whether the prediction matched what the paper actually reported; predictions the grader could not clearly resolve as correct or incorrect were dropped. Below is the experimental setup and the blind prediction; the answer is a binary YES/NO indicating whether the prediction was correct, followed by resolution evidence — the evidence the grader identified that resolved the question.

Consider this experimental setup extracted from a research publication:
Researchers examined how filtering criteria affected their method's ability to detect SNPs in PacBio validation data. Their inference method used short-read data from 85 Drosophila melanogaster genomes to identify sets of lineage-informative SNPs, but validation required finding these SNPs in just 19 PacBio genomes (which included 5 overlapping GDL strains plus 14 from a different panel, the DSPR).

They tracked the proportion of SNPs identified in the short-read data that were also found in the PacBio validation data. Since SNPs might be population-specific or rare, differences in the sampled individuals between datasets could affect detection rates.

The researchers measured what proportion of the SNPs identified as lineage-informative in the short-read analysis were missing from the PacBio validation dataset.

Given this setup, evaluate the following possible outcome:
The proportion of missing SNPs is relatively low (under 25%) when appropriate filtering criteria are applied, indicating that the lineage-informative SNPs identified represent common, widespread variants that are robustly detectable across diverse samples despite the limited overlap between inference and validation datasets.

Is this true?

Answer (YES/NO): NO